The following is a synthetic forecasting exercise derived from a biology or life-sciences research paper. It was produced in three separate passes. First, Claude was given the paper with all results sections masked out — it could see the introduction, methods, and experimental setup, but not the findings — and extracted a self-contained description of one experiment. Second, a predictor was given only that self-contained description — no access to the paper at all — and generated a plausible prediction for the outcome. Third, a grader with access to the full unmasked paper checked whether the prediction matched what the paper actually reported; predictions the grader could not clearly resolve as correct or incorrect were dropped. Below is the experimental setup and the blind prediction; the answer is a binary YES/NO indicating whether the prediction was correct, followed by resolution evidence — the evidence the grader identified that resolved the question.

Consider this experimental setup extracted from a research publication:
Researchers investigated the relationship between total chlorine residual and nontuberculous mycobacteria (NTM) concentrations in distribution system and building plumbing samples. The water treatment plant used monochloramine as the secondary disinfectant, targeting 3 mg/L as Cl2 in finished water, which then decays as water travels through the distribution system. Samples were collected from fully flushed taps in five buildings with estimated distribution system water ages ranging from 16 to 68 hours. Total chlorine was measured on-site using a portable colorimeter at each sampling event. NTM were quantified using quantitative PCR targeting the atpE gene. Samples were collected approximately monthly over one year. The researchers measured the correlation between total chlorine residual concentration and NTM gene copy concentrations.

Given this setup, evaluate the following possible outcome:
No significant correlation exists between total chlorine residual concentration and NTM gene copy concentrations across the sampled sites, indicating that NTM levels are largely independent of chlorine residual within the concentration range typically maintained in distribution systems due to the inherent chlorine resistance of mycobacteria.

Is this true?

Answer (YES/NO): YES